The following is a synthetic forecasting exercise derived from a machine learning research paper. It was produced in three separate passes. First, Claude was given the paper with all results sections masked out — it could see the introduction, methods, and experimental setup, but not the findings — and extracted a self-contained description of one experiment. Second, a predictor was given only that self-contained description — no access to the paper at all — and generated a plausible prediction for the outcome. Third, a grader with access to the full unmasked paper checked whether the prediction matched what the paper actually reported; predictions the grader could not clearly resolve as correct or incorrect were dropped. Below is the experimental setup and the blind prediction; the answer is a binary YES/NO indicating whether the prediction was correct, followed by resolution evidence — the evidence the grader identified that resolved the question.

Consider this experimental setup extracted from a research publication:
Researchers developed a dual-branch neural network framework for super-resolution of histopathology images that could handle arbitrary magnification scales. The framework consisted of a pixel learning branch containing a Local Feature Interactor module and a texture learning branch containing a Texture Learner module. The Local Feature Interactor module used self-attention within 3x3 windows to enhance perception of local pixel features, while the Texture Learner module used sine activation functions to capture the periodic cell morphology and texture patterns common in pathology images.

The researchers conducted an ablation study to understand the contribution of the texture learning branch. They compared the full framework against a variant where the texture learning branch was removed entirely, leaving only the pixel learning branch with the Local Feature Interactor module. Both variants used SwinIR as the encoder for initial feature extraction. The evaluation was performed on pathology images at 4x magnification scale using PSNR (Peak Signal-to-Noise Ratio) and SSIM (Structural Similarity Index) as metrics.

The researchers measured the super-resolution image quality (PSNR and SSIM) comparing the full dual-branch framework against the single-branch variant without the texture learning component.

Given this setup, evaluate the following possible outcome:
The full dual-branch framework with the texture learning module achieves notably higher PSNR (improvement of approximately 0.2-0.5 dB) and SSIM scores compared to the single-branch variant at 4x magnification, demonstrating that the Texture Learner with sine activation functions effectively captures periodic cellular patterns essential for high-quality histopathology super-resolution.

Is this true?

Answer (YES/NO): NO